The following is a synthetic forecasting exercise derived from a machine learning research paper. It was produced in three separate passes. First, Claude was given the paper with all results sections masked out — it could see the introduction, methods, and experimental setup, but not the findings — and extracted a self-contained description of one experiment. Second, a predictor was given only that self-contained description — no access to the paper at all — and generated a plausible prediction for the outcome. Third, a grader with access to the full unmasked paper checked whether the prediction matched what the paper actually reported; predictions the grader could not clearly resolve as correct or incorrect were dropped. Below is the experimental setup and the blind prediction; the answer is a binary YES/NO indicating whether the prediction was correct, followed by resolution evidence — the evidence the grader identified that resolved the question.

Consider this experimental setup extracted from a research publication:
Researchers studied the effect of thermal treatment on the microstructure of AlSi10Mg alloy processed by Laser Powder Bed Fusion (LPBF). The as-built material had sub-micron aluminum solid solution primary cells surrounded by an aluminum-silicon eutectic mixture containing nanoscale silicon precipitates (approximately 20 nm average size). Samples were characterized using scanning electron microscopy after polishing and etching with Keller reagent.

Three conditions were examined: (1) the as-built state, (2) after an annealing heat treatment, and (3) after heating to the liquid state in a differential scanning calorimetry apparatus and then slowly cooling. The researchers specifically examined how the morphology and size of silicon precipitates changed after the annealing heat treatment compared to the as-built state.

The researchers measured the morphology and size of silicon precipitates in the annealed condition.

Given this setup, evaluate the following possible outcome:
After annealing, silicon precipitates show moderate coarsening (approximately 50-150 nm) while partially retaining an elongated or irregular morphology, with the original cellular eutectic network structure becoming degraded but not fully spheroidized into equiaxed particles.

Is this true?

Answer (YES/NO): NO